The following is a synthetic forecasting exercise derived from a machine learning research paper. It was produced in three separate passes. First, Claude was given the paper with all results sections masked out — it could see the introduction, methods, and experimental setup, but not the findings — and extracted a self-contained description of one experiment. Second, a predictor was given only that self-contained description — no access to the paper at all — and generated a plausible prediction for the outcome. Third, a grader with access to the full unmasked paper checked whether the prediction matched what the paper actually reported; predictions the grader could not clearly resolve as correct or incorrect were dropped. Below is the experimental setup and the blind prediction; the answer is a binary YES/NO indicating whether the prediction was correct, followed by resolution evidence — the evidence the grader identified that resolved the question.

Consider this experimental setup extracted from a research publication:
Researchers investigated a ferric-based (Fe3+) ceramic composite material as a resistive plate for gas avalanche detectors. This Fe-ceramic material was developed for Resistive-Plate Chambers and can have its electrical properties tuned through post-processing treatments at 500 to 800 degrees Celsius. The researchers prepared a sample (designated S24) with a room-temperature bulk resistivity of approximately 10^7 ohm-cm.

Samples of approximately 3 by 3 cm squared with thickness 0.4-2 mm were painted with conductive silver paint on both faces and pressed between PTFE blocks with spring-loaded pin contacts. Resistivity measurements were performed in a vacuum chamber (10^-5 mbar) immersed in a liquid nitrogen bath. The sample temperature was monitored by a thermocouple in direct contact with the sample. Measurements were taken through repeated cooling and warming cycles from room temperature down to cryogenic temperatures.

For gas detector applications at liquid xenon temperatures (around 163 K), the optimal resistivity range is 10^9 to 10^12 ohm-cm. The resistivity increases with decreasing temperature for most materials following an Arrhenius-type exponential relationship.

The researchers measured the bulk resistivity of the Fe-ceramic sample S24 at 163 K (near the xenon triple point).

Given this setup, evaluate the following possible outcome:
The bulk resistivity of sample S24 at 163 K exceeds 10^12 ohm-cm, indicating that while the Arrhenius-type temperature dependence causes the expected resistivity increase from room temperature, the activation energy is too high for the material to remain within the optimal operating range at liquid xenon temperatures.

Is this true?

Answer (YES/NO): NO